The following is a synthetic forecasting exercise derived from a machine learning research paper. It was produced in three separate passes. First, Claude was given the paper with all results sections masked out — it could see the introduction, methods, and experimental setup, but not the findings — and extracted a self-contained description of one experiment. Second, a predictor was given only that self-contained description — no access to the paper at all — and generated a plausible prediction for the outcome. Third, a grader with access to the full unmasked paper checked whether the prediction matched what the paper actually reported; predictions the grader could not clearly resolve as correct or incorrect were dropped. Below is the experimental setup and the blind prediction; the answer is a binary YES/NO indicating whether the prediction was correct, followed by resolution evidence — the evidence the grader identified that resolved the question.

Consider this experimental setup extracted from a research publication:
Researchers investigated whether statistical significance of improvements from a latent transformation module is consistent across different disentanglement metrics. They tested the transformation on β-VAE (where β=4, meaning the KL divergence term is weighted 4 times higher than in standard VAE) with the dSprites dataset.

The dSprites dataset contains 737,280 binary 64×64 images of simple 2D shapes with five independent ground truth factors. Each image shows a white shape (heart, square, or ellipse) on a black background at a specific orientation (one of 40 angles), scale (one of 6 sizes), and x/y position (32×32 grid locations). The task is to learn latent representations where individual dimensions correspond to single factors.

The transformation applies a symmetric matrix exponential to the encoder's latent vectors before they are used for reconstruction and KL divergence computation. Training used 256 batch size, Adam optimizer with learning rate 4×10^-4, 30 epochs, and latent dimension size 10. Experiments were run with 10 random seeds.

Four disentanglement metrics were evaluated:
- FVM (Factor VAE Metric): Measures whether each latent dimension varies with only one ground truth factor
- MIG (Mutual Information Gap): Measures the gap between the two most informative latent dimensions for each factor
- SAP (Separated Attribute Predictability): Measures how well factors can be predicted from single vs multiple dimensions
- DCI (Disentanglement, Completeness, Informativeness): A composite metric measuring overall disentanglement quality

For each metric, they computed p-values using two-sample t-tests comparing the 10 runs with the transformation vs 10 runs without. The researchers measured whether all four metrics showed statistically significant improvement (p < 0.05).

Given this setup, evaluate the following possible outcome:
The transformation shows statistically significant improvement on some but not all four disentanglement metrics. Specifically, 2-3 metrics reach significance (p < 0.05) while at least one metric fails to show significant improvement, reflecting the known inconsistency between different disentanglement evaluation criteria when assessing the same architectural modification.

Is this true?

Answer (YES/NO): NO